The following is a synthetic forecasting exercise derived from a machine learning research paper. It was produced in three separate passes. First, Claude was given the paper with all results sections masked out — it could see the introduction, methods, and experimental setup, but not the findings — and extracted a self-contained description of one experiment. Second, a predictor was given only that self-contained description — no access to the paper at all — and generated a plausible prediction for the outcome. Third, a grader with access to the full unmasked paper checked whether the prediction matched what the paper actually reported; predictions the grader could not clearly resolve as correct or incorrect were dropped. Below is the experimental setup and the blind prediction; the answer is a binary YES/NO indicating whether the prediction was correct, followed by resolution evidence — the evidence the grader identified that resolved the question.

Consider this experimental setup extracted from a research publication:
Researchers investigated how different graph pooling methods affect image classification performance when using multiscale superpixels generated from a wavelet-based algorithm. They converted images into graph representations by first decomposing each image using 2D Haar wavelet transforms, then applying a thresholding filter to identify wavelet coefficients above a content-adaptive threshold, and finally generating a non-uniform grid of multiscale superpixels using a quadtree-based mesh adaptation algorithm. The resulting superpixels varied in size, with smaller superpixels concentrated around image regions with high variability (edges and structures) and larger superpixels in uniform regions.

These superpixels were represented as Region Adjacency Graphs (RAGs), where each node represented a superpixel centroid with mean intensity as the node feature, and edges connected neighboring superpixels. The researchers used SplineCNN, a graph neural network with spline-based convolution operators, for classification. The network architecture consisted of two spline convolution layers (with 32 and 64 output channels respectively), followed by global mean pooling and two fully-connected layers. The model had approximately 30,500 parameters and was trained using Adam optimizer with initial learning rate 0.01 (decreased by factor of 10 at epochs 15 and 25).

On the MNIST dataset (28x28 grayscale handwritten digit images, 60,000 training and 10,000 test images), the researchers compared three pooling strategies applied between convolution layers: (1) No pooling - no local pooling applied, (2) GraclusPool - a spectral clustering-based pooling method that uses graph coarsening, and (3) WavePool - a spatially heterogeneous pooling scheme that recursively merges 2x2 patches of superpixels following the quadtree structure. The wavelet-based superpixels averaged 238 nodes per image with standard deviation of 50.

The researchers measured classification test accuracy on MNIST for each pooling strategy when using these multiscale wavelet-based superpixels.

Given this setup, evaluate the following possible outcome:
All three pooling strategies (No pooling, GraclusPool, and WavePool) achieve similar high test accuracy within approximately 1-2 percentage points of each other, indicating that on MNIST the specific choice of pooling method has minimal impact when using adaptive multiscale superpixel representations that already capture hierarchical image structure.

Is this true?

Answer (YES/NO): NO